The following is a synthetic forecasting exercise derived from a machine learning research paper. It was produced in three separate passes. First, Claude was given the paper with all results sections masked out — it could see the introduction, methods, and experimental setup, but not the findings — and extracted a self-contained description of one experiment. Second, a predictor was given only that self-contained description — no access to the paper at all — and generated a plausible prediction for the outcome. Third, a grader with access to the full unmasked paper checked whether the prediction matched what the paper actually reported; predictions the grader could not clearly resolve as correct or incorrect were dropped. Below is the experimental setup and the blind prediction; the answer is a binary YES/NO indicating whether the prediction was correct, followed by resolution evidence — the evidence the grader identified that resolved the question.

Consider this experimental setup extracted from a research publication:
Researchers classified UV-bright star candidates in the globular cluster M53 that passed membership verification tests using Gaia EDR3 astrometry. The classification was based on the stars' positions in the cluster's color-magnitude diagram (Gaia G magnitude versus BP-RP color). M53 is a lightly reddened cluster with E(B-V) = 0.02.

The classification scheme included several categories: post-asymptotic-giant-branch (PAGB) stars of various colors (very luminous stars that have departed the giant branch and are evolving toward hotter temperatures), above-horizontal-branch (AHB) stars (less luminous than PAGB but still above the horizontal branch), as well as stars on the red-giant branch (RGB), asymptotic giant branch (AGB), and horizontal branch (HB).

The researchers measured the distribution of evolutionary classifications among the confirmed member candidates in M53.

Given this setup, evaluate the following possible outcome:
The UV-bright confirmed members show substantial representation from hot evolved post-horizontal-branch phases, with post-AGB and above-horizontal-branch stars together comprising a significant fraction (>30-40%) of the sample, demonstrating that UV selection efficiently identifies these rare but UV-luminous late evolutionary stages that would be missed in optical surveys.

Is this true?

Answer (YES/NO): NO